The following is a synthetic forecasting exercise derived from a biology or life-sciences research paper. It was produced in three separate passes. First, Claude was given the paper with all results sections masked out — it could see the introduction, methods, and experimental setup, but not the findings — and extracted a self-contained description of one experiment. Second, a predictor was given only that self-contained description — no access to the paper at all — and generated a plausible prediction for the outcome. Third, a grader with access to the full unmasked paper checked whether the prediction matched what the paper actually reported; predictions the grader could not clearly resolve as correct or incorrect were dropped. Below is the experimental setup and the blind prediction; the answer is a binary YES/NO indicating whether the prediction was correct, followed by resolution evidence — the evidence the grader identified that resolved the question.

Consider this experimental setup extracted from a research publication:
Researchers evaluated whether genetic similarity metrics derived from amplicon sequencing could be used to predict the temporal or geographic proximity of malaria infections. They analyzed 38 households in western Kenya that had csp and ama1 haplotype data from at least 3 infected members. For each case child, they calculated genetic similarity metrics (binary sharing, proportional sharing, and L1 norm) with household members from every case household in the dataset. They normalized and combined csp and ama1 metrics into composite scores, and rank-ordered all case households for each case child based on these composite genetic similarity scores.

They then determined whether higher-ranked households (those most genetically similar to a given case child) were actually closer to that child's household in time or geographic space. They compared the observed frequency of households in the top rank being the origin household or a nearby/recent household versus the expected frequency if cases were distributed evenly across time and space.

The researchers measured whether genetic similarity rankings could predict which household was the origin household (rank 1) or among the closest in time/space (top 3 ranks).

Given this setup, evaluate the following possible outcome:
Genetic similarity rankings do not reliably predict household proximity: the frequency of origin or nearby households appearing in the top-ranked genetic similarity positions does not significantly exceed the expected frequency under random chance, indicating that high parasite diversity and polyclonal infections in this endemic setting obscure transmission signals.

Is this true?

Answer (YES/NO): NO